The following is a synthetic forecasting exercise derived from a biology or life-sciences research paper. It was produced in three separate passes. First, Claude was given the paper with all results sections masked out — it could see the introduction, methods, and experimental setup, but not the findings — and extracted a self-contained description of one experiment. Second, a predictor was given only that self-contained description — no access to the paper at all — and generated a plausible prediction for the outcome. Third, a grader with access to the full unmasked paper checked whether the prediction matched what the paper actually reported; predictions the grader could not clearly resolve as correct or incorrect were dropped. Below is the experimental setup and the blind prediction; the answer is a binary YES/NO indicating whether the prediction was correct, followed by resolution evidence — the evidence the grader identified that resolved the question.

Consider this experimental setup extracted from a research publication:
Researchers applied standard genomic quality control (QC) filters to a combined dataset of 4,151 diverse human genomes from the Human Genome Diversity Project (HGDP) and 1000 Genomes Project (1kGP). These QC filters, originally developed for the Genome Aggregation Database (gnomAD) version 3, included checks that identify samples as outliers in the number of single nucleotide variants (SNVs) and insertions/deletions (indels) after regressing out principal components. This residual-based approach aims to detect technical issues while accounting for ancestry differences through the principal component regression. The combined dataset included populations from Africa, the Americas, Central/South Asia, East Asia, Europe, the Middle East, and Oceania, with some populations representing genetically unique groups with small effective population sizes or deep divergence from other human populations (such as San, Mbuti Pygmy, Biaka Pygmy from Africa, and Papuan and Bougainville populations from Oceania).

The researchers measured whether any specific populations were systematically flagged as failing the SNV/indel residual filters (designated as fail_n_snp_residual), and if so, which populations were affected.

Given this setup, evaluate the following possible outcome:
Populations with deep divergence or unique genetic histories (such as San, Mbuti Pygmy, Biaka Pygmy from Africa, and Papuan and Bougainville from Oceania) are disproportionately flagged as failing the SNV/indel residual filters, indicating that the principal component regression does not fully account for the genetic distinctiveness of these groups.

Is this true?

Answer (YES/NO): YES